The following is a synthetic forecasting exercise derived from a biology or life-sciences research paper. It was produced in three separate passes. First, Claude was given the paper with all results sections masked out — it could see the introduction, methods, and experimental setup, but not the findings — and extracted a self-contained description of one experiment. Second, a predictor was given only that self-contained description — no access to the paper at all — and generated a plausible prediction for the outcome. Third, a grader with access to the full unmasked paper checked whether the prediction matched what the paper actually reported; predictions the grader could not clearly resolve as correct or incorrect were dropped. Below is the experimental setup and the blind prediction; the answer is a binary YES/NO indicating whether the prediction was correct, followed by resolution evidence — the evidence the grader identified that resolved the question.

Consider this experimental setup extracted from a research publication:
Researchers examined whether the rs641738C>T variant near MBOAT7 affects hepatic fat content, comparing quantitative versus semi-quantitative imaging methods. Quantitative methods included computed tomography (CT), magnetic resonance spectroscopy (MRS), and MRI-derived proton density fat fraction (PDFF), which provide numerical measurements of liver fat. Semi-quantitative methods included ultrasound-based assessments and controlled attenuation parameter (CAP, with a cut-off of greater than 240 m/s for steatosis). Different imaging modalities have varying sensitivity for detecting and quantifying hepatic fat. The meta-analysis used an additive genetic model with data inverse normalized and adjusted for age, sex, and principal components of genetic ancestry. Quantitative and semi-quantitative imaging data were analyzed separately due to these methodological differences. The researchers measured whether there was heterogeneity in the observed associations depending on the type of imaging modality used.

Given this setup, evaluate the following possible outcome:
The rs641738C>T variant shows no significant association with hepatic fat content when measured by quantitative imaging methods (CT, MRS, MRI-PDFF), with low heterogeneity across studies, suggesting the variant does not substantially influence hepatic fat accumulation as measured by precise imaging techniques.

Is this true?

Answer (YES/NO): NO